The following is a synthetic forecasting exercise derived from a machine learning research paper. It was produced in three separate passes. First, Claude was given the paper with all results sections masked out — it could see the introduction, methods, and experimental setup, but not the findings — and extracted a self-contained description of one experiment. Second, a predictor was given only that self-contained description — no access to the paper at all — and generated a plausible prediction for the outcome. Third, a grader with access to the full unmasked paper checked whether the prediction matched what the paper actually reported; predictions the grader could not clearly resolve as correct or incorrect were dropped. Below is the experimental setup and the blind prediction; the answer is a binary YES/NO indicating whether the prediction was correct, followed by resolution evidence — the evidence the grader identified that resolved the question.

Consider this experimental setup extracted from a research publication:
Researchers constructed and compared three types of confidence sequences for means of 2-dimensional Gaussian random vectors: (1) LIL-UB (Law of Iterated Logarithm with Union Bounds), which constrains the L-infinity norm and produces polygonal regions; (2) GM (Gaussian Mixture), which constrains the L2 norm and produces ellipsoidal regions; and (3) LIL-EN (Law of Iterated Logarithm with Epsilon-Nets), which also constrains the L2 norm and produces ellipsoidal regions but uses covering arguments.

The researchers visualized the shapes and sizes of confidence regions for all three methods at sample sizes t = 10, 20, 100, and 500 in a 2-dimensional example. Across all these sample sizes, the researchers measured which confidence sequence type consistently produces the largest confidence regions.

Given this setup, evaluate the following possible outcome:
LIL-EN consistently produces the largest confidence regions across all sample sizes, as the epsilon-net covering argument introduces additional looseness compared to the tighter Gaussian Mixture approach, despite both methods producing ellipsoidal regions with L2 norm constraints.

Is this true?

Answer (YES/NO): YES